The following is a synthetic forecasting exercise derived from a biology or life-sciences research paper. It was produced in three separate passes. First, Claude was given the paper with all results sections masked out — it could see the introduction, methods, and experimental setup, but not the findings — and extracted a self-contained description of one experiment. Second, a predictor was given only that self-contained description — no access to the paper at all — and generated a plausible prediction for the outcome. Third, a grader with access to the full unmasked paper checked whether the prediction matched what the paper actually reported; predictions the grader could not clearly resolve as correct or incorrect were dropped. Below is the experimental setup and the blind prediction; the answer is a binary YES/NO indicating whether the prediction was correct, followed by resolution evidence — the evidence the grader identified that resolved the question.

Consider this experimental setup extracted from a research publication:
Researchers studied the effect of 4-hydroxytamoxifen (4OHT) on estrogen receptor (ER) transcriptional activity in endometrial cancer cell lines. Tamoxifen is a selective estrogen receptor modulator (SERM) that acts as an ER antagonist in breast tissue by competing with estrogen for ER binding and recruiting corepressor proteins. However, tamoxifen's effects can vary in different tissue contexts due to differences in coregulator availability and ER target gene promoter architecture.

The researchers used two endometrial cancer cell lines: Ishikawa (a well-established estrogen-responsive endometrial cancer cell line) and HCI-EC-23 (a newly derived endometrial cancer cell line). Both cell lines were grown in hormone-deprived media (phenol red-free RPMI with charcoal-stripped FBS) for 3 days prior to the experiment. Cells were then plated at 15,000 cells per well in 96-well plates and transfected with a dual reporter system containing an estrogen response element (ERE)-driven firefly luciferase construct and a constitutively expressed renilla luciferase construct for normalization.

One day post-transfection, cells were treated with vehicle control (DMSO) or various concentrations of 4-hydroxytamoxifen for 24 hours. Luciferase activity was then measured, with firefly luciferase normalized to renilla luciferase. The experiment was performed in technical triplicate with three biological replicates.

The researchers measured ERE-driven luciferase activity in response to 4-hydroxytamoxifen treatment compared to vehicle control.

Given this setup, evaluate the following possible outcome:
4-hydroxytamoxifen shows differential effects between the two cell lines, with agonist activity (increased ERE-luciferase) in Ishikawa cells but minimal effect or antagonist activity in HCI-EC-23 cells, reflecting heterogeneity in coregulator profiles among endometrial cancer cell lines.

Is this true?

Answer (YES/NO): NO